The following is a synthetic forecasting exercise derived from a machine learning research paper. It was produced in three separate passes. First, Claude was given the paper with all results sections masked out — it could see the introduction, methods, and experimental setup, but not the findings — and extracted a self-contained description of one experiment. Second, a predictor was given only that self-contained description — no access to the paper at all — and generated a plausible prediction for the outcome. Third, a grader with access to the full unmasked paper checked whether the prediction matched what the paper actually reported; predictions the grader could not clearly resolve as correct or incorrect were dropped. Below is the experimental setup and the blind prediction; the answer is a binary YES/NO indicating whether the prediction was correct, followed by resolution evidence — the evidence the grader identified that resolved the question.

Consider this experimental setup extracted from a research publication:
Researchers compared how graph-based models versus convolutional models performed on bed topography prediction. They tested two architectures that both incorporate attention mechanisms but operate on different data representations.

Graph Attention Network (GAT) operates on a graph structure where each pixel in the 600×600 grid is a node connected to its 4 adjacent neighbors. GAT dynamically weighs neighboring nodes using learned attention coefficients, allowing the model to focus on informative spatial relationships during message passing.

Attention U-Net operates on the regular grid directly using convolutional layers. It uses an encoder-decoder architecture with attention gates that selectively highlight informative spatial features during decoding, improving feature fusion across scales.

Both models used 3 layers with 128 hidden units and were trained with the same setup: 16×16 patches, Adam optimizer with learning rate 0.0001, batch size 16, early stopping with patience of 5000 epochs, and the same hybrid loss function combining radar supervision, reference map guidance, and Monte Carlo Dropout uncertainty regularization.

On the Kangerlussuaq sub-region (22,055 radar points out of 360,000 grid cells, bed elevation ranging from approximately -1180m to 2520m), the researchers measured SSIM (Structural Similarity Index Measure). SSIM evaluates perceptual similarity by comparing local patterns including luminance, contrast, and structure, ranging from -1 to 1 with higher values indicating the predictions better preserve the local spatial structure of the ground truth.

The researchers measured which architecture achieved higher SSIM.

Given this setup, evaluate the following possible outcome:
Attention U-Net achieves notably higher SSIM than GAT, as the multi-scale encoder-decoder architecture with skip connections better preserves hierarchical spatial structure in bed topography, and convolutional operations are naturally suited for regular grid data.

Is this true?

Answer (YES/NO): NO